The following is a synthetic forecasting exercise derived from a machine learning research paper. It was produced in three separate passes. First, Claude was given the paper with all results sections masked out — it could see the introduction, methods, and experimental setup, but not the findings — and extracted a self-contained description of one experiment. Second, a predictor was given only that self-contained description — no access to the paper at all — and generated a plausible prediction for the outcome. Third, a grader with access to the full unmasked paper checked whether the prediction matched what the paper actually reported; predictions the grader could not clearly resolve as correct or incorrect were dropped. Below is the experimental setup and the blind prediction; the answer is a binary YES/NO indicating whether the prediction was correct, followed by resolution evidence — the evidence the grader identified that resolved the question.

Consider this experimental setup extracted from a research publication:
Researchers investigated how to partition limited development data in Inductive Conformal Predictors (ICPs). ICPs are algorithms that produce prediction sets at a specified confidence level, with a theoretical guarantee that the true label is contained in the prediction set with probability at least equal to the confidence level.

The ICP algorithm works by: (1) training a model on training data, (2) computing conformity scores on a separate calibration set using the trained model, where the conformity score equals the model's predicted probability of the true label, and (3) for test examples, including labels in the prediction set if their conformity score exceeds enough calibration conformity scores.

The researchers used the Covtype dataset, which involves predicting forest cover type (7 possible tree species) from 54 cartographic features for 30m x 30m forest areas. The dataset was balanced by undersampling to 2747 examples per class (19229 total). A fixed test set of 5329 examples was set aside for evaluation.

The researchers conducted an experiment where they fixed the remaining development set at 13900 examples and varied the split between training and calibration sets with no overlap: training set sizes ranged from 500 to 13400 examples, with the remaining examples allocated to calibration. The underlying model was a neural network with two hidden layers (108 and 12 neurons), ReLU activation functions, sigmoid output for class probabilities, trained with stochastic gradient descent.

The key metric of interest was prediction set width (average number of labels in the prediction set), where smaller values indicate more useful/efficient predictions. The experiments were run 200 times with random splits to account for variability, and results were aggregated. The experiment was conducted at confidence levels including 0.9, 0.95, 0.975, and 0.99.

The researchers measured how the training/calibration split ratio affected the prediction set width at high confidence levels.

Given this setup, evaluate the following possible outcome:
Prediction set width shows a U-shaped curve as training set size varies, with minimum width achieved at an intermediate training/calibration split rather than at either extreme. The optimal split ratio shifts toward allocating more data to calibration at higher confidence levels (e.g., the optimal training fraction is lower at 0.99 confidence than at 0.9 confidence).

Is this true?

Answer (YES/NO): NO